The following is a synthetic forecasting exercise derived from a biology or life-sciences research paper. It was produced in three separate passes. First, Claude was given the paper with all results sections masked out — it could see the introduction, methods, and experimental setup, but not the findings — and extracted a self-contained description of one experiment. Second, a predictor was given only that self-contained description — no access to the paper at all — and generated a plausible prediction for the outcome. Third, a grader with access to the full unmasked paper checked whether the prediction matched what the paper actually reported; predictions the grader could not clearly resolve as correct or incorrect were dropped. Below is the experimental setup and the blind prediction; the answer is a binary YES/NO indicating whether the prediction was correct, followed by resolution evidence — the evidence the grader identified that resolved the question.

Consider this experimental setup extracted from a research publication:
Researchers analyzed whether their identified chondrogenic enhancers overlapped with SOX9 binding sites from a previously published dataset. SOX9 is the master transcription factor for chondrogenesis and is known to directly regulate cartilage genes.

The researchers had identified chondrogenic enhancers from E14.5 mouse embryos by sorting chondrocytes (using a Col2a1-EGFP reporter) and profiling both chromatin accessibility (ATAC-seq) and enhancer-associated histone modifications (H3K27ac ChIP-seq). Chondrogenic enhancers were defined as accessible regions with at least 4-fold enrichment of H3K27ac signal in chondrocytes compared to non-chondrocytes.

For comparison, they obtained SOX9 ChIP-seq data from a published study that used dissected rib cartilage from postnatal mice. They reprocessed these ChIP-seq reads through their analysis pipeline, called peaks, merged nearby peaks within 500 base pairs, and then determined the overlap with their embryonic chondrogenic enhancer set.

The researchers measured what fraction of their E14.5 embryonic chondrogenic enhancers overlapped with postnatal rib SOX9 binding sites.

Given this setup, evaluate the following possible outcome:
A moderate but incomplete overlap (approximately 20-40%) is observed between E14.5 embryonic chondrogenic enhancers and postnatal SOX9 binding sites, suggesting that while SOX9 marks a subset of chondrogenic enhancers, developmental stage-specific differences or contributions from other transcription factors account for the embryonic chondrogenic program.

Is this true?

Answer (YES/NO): YES